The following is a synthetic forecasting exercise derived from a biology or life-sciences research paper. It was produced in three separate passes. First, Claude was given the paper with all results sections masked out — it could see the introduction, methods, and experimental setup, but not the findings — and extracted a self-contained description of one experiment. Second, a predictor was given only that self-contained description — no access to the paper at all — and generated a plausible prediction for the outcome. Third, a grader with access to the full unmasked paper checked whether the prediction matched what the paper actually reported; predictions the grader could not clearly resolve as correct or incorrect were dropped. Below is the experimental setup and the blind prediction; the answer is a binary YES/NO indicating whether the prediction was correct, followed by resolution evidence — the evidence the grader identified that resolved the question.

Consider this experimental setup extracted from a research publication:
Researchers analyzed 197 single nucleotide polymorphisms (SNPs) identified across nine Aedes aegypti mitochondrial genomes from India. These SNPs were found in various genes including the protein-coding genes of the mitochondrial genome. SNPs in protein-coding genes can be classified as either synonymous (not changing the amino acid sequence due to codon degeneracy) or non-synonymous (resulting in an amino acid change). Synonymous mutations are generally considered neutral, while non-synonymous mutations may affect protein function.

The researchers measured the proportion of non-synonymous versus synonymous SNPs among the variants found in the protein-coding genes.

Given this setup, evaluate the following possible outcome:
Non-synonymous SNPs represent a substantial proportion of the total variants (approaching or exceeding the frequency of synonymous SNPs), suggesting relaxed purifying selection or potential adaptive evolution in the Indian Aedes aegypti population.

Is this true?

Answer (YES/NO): NO